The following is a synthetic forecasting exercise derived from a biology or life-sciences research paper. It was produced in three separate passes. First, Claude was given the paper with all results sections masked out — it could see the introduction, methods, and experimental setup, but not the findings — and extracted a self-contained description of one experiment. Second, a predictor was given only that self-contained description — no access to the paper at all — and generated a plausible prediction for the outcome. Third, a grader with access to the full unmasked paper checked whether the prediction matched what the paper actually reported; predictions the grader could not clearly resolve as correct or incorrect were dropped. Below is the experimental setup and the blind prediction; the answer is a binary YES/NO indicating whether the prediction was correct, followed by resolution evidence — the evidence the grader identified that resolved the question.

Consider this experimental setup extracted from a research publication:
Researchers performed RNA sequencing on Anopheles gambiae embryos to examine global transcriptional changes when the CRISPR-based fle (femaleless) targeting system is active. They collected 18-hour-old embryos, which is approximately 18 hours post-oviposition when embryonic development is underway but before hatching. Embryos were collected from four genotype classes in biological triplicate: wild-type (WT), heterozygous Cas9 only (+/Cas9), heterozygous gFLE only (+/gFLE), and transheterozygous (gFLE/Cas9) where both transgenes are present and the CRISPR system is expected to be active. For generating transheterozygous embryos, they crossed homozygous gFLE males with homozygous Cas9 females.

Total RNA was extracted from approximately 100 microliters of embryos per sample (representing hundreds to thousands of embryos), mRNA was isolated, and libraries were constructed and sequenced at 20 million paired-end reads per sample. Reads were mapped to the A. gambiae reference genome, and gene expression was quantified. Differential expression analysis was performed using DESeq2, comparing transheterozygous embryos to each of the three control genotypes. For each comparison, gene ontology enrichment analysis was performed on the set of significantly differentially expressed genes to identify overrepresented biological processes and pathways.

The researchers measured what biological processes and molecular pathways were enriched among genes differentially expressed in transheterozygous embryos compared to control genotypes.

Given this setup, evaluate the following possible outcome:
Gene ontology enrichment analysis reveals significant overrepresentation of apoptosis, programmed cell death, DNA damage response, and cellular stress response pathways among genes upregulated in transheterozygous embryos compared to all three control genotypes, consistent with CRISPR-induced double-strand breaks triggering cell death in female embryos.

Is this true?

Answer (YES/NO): NO